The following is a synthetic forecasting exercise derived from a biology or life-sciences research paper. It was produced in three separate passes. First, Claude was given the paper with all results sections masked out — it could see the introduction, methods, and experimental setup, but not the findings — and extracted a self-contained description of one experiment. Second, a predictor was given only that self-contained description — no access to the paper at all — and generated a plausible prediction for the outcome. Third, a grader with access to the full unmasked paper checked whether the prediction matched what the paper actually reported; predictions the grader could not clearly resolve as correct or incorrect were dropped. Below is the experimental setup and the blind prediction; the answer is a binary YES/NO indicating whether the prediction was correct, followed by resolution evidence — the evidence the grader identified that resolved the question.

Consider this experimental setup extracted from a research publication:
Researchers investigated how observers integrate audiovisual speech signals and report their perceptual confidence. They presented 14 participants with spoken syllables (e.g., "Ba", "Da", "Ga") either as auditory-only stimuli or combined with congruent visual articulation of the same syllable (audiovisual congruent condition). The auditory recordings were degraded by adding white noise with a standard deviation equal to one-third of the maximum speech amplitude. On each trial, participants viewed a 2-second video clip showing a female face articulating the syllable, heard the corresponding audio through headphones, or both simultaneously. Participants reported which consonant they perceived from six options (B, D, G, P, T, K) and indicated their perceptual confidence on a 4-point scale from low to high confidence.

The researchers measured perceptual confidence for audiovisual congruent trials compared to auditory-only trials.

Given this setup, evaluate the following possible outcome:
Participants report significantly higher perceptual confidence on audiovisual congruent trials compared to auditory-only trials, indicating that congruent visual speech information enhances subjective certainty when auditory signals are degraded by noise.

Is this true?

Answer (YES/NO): YES